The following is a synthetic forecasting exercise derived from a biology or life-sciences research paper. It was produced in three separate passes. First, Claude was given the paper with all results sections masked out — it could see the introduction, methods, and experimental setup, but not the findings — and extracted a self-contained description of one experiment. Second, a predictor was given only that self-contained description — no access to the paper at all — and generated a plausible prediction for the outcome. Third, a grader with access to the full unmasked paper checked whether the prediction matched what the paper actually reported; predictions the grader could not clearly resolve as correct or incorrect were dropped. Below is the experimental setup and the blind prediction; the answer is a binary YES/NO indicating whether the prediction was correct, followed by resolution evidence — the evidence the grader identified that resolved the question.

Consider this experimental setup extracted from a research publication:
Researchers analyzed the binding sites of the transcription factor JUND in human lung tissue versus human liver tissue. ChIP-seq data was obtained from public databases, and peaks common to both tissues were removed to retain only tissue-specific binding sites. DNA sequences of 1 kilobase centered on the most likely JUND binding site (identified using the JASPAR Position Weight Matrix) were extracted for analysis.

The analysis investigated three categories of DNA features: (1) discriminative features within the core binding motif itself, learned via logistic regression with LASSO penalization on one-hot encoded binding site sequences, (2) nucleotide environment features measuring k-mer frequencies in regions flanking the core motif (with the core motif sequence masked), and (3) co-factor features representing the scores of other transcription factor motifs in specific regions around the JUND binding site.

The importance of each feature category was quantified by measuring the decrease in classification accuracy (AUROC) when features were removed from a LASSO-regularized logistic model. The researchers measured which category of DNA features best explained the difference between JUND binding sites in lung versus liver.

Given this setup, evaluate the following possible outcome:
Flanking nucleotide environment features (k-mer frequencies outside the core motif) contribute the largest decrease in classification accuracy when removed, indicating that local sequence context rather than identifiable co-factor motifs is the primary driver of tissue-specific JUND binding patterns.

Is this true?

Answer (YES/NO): NO